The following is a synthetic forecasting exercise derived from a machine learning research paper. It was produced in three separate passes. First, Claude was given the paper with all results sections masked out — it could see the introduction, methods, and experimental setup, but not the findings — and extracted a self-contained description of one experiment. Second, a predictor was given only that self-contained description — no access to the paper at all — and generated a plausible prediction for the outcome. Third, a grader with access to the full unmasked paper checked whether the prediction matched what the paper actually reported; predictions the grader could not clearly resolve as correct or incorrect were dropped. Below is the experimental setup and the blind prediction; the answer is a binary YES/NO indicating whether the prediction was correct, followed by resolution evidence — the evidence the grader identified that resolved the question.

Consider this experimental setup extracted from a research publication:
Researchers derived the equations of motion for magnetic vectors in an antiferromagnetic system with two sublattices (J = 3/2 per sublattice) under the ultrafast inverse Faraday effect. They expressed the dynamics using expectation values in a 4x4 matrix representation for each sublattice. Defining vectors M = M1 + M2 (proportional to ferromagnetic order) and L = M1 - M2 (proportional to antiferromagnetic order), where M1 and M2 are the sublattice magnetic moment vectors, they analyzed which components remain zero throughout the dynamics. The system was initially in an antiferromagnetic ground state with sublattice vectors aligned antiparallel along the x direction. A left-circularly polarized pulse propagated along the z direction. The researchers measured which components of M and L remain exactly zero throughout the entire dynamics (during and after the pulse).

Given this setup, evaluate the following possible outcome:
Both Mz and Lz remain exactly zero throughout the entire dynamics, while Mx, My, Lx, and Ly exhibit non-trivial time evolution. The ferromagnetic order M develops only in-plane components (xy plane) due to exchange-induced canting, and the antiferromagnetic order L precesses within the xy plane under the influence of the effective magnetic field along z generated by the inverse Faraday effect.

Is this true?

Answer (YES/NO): NO